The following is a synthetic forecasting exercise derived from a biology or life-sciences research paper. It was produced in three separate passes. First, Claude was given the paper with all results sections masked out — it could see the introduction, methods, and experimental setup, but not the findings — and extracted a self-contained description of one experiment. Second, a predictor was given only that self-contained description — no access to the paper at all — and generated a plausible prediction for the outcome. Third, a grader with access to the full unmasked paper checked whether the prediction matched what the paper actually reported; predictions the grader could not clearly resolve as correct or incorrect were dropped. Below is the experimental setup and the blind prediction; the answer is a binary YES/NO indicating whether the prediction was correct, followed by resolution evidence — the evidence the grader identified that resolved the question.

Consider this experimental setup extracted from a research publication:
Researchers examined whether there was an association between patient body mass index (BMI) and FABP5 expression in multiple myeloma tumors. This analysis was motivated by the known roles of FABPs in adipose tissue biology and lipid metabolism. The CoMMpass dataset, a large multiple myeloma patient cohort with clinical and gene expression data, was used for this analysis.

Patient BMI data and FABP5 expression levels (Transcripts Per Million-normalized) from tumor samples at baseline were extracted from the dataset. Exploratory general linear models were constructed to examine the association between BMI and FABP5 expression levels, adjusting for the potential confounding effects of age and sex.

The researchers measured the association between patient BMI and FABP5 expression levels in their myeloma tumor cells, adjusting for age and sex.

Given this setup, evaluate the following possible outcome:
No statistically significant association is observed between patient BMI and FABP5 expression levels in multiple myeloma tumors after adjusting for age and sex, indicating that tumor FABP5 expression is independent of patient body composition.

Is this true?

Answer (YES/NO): YES